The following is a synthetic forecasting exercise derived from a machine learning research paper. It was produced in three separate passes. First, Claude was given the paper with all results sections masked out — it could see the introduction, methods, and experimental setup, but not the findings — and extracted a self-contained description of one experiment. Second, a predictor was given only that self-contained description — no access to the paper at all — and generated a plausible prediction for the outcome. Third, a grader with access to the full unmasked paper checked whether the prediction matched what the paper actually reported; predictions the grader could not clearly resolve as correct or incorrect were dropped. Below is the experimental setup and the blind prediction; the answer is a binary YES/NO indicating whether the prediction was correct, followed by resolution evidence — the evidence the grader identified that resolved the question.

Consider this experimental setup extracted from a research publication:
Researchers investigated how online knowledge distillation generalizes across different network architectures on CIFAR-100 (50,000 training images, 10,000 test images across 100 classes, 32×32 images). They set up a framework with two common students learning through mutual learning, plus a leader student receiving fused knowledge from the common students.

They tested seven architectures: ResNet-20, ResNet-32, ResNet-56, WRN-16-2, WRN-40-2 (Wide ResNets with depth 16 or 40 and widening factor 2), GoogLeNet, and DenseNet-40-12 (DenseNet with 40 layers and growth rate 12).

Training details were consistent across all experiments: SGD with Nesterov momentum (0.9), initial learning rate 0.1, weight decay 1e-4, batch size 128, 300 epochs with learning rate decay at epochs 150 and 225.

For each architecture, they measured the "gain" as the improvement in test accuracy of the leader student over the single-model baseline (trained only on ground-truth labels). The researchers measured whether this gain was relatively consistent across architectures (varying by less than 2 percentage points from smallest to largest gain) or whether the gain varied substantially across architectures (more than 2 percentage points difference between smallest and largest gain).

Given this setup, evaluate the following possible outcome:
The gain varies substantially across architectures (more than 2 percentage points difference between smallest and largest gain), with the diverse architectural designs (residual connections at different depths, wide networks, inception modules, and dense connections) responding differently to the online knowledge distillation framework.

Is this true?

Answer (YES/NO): NO